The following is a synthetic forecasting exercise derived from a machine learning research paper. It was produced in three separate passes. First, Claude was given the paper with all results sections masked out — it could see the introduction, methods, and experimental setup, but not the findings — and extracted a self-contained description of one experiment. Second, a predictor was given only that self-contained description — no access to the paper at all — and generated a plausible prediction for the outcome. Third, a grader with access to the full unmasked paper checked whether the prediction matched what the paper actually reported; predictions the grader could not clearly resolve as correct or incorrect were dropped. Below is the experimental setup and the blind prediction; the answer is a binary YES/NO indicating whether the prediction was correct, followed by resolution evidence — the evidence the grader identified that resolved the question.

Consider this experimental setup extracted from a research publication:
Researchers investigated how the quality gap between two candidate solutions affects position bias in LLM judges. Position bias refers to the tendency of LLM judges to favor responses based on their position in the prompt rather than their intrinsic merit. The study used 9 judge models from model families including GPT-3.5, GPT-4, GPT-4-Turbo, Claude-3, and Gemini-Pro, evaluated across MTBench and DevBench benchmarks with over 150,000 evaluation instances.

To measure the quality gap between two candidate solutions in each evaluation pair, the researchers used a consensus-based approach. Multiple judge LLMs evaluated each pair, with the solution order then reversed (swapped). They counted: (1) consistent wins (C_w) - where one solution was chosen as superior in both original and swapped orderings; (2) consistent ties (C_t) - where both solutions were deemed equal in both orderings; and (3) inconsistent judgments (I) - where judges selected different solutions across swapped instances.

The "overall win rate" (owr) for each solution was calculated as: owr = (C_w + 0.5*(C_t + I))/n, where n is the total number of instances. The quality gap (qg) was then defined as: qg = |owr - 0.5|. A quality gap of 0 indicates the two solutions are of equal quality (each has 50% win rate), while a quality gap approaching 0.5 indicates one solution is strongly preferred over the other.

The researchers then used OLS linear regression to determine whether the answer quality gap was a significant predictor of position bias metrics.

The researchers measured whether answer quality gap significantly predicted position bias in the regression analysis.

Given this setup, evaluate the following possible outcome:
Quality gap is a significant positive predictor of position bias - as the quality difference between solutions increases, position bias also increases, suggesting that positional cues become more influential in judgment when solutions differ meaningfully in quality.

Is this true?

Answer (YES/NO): NO